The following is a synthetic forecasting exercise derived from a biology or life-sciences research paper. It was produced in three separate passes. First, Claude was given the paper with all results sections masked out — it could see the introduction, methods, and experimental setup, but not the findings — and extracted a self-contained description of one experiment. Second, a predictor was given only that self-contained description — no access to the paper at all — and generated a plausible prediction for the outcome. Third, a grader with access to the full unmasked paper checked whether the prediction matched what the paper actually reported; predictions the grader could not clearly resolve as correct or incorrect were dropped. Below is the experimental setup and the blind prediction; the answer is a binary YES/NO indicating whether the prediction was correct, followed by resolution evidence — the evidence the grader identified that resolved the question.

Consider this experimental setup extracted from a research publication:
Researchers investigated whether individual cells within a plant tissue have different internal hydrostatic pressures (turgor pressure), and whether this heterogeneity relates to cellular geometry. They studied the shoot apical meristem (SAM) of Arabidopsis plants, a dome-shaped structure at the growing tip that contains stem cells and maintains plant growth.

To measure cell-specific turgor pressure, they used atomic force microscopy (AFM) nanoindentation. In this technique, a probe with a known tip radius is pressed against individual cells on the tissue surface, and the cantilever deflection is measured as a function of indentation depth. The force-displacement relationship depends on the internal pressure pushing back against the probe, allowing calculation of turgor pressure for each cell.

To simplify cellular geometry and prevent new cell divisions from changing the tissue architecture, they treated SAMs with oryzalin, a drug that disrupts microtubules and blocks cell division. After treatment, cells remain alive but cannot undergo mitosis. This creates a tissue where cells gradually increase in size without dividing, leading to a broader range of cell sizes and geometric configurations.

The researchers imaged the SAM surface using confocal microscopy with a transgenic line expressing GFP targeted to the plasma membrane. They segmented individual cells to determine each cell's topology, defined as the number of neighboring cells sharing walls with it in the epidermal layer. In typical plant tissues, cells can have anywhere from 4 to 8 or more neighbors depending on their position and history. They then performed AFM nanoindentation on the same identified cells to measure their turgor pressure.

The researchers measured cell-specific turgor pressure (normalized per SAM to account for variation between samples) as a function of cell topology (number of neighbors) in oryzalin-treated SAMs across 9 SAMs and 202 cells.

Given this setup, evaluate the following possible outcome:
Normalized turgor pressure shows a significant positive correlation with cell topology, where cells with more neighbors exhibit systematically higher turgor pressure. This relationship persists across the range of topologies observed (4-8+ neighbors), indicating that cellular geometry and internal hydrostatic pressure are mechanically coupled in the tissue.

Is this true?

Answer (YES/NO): NO